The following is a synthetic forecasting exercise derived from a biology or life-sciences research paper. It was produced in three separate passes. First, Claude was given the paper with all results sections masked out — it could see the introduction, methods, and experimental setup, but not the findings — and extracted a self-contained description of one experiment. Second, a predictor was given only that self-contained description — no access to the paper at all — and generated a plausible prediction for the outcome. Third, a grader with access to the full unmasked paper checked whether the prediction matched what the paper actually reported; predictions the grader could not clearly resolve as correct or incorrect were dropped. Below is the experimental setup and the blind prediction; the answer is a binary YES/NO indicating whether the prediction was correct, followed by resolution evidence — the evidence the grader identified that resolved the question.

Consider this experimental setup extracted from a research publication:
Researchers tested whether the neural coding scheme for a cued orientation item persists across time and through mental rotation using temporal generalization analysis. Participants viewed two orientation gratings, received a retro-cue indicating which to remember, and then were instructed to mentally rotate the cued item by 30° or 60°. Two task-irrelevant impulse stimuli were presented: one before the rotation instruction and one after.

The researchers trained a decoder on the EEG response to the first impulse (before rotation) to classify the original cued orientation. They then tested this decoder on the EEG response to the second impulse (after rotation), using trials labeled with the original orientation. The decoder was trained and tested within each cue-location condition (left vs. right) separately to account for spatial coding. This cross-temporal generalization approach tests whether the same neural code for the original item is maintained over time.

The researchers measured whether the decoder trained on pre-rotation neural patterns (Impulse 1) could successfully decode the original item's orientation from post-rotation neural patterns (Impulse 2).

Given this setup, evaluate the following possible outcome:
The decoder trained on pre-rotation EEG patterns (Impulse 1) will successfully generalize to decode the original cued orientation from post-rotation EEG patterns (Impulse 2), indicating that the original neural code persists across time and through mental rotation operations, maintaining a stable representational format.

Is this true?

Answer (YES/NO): YES